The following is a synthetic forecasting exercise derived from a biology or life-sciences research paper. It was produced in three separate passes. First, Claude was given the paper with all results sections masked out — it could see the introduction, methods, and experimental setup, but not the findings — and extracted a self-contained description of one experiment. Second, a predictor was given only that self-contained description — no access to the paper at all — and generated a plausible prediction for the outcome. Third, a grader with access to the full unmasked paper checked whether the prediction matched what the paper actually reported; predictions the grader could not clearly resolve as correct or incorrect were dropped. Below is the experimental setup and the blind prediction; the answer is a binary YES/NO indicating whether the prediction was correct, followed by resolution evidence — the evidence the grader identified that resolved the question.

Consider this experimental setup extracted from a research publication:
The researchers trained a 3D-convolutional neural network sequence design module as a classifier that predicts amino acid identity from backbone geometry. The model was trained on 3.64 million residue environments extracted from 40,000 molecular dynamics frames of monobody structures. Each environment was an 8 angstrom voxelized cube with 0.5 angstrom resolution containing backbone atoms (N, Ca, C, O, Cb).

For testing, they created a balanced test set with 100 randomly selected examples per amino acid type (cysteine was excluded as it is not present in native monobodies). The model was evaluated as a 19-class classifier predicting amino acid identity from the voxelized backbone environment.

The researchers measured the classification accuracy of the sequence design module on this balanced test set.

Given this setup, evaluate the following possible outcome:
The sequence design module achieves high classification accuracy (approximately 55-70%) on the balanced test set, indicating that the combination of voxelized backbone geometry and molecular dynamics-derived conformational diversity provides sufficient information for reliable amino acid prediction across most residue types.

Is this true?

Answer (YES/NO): NO